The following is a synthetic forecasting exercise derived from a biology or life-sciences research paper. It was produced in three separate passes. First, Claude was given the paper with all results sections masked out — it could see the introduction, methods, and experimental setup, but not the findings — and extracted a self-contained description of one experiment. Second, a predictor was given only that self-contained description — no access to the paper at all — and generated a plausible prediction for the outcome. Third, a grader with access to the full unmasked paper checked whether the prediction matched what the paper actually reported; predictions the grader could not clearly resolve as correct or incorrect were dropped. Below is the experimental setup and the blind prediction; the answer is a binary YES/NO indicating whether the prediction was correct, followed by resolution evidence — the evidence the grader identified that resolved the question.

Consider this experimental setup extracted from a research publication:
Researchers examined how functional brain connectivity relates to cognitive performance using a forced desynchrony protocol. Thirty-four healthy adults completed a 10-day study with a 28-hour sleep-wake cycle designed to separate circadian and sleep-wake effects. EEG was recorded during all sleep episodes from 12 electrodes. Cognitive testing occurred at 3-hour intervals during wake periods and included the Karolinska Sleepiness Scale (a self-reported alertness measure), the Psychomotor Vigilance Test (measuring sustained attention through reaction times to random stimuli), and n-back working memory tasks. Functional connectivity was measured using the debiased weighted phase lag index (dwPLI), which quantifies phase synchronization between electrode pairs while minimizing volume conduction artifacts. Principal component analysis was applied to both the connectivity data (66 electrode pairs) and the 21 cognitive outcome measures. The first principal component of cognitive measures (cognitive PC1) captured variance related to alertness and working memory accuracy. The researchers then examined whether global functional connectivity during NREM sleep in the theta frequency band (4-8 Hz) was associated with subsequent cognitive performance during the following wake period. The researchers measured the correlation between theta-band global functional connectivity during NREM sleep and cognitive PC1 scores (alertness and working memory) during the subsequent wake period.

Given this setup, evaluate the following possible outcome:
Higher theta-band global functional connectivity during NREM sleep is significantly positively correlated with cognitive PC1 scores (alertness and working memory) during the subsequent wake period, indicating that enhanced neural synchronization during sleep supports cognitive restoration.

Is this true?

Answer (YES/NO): NO